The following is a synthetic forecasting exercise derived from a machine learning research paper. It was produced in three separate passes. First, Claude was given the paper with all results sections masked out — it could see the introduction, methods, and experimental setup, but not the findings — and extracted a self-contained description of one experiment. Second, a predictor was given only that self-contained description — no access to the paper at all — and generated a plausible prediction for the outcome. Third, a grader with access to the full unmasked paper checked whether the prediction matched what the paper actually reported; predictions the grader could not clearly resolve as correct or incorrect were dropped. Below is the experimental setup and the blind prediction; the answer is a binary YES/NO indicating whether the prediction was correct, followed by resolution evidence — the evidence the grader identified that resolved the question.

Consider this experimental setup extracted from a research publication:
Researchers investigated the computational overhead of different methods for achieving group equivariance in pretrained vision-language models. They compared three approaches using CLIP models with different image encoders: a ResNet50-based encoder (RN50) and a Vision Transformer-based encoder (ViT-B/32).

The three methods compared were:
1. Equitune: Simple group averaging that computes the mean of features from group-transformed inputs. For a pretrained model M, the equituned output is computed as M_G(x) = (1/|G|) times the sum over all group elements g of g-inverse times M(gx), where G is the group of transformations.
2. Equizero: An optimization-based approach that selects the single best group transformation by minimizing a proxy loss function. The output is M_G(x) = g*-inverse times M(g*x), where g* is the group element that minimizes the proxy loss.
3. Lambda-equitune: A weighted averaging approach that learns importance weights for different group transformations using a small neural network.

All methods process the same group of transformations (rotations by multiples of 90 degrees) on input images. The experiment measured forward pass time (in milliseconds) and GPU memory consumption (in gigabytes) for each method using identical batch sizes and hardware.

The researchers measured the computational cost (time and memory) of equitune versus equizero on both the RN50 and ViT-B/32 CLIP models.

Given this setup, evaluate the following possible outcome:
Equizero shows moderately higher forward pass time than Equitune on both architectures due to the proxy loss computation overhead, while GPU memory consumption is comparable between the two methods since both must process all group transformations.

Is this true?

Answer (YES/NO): NO